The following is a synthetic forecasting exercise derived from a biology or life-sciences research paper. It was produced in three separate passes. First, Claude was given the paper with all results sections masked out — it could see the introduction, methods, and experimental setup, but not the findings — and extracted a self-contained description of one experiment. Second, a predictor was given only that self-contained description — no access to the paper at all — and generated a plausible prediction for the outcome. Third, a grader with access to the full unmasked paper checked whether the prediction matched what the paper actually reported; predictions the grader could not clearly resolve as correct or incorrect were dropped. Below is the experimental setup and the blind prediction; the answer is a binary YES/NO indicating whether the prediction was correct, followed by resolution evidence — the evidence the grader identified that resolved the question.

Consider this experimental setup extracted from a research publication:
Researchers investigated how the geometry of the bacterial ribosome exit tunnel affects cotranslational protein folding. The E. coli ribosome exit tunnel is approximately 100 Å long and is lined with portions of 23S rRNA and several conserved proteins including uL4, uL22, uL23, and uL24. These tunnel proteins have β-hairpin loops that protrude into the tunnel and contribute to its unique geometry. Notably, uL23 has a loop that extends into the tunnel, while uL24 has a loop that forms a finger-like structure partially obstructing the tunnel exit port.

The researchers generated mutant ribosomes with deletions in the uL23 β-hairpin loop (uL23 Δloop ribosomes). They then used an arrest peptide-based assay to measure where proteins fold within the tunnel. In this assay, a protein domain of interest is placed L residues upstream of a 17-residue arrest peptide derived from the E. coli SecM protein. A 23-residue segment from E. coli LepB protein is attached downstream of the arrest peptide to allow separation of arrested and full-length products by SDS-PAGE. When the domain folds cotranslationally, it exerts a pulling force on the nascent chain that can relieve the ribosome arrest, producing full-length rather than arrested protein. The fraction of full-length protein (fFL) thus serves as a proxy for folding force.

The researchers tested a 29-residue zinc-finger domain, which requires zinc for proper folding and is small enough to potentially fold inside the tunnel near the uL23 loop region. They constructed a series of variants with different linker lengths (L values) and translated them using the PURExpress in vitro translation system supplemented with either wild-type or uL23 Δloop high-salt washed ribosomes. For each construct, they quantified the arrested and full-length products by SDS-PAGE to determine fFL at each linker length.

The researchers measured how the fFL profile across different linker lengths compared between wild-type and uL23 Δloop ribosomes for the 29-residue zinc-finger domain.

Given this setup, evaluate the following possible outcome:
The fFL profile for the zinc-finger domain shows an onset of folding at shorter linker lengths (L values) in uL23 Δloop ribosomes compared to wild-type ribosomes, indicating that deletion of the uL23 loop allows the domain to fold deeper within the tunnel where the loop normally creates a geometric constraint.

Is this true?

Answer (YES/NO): YES